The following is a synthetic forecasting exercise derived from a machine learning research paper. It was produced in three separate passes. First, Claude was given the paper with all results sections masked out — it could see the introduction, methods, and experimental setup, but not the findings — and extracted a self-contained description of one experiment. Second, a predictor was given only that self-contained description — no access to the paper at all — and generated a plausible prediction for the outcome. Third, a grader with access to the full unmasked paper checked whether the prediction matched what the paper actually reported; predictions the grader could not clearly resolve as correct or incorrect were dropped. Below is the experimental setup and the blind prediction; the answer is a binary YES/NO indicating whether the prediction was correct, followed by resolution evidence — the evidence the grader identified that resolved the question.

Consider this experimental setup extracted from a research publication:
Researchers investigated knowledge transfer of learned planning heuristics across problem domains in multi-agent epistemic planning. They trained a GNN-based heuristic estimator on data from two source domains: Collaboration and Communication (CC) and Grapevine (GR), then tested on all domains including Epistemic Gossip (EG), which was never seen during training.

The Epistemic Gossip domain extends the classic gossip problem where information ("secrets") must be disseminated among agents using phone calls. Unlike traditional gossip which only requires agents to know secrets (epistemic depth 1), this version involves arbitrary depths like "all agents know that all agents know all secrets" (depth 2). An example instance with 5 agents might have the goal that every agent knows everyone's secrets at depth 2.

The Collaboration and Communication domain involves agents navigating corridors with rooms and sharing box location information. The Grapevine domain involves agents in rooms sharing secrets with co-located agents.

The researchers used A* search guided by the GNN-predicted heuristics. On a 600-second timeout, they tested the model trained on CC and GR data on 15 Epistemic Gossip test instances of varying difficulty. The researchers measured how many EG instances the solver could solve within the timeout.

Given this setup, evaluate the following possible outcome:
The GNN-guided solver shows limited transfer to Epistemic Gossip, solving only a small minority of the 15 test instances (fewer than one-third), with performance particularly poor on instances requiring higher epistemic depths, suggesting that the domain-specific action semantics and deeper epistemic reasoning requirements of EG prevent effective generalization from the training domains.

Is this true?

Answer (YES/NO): NO